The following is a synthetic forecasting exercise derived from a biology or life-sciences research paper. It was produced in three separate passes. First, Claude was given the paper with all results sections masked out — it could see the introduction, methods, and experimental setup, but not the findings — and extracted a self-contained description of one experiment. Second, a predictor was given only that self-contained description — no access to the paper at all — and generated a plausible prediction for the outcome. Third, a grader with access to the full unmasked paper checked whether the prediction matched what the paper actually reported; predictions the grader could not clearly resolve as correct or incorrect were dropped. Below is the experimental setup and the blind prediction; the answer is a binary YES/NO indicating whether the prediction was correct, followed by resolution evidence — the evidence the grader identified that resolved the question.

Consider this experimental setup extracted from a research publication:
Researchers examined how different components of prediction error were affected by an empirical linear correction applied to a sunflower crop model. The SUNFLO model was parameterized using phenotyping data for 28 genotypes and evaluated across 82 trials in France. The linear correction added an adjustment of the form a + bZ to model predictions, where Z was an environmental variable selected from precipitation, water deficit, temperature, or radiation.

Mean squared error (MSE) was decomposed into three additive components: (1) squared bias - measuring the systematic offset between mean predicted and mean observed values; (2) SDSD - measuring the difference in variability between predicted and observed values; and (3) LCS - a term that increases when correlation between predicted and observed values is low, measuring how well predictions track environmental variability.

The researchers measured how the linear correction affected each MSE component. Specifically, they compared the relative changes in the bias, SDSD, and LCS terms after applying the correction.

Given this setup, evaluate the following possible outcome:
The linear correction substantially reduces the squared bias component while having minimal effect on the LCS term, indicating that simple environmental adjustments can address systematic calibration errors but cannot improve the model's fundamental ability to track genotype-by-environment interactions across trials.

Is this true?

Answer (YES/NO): NO